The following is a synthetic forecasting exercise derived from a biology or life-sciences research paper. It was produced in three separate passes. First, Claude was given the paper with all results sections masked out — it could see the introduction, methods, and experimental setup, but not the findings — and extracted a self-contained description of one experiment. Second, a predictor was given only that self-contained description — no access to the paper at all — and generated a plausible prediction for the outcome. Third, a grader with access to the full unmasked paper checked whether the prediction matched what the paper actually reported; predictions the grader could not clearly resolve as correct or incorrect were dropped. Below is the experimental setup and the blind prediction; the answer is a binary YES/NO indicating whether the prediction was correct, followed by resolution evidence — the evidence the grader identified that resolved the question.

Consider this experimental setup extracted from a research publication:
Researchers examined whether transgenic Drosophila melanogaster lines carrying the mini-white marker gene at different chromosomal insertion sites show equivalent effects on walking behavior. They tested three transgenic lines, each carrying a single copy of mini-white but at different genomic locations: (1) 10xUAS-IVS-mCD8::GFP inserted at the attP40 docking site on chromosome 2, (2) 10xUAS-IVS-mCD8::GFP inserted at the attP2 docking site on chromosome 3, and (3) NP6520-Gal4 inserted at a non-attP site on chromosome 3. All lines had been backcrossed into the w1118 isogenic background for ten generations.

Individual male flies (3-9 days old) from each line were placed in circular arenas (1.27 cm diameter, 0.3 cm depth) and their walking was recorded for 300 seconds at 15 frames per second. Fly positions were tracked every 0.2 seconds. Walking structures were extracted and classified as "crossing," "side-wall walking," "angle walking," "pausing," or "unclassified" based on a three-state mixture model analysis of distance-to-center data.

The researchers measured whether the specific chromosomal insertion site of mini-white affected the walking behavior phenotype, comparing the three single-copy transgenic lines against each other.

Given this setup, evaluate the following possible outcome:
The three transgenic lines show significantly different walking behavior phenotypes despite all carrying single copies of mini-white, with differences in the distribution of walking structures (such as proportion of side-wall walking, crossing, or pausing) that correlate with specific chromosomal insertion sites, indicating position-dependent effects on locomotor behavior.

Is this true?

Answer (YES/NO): NO